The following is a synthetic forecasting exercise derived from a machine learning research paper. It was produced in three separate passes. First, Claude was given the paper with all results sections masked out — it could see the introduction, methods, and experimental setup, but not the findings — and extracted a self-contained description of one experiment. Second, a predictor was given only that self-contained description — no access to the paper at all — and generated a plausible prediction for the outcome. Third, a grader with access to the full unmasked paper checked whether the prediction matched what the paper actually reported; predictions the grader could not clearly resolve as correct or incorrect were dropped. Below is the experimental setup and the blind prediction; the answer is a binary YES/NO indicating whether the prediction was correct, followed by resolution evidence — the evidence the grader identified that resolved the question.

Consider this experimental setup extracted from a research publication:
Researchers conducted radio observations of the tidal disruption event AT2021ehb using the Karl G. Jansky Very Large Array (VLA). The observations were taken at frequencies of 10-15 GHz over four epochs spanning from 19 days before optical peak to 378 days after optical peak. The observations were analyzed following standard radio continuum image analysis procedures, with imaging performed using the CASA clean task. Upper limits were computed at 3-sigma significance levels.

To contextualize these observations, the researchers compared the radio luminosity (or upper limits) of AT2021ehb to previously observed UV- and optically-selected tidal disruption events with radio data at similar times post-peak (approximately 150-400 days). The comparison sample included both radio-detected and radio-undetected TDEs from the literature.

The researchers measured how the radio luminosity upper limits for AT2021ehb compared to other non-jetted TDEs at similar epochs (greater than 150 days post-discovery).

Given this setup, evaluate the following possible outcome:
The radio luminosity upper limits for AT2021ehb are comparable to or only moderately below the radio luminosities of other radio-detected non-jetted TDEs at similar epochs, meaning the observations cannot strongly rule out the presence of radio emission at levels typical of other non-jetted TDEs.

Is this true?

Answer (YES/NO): NO